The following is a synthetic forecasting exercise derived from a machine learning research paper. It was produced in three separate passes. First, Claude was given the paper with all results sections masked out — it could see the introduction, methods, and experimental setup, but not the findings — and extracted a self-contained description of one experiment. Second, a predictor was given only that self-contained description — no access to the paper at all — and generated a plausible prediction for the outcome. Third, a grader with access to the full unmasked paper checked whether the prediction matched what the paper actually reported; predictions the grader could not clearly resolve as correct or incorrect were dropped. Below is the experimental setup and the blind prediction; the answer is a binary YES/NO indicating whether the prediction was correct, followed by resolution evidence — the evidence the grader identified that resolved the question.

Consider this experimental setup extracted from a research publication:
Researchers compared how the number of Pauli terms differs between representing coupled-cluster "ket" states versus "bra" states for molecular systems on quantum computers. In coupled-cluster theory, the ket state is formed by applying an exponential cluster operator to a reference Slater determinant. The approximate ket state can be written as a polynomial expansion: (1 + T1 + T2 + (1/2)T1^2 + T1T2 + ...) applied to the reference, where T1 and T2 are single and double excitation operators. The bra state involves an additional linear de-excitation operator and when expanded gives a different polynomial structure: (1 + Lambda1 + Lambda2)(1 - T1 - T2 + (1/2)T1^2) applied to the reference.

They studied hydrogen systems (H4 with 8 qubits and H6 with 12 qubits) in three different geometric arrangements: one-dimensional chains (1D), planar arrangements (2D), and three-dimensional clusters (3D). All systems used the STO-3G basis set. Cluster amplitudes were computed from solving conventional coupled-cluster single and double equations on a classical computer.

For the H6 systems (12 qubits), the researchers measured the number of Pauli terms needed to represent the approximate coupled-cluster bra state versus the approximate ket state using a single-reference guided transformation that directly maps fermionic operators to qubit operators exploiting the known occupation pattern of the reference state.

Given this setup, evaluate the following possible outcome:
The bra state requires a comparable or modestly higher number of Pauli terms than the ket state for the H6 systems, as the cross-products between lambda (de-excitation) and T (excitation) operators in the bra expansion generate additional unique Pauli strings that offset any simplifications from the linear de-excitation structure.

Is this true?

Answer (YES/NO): NO